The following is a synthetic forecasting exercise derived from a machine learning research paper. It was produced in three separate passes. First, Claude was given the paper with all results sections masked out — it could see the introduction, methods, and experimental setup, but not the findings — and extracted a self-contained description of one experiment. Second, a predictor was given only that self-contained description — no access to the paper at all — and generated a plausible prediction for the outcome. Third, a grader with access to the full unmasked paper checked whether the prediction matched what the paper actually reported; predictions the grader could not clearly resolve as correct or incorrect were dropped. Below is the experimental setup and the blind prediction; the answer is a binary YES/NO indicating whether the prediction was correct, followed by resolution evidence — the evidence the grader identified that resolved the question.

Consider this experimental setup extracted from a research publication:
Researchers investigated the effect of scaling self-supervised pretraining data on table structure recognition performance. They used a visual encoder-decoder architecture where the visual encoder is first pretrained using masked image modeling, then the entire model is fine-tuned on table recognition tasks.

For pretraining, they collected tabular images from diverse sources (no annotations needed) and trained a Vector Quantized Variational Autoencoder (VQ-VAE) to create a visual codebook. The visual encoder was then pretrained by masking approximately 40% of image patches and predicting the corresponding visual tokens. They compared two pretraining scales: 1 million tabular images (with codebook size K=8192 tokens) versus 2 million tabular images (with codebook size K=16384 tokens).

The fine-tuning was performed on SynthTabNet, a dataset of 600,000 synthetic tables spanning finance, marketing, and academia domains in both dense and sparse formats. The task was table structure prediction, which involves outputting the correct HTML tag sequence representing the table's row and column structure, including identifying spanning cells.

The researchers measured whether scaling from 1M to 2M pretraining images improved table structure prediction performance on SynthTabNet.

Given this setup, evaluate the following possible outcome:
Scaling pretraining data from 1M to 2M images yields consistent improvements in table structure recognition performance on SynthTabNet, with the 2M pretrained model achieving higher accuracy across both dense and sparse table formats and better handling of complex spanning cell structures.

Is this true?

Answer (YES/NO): YES